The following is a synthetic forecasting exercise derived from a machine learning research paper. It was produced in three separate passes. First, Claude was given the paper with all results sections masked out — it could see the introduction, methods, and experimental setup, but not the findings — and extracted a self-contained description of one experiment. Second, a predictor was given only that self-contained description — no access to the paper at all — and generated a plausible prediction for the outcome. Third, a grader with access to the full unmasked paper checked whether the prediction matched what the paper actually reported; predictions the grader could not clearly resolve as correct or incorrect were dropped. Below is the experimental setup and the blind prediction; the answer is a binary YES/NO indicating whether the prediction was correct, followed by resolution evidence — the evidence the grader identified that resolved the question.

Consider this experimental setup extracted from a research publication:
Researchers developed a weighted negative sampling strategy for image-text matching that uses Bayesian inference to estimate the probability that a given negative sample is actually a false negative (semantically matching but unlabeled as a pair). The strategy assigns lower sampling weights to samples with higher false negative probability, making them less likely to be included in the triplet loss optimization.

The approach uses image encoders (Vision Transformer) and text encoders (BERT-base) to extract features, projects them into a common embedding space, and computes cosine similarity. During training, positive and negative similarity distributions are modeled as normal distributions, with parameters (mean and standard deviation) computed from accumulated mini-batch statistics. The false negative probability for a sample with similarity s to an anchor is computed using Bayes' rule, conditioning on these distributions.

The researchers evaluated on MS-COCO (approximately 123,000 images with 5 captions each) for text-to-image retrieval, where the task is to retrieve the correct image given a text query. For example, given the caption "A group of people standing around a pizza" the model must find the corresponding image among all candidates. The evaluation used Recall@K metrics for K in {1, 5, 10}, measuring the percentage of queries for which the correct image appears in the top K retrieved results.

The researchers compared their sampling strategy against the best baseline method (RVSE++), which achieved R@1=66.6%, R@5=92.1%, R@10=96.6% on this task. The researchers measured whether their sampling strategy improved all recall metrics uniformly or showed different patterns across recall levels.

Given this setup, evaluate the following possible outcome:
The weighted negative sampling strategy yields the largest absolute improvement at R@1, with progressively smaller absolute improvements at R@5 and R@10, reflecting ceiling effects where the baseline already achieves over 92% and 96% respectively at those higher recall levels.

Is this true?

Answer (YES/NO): NO